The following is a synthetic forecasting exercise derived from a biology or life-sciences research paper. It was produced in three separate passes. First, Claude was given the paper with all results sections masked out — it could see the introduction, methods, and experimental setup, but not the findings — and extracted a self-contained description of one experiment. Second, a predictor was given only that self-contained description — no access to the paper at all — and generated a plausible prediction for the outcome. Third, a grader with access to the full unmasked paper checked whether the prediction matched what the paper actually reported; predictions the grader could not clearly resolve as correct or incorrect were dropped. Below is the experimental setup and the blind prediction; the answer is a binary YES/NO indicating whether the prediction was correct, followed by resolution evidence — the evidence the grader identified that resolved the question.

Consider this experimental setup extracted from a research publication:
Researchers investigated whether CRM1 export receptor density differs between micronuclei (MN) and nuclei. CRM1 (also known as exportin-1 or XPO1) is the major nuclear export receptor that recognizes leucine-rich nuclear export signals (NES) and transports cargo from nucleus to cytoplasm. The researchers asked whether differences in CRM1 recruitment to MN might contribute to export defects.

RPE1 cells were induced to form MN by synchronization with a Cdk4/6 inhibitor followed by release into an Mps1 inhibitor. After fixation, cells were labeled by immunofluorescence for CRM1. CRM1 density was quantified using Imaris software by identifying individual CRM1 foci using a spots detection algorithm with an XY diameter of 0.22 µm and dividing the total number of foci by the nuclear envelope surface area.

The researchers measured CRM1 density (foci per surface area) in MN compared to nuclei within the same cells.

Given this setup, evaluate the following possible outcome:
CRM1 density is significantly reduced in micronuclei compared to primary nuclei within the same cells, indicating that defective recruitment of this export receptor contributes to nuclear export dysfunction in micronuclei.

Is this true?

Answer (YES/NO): NO